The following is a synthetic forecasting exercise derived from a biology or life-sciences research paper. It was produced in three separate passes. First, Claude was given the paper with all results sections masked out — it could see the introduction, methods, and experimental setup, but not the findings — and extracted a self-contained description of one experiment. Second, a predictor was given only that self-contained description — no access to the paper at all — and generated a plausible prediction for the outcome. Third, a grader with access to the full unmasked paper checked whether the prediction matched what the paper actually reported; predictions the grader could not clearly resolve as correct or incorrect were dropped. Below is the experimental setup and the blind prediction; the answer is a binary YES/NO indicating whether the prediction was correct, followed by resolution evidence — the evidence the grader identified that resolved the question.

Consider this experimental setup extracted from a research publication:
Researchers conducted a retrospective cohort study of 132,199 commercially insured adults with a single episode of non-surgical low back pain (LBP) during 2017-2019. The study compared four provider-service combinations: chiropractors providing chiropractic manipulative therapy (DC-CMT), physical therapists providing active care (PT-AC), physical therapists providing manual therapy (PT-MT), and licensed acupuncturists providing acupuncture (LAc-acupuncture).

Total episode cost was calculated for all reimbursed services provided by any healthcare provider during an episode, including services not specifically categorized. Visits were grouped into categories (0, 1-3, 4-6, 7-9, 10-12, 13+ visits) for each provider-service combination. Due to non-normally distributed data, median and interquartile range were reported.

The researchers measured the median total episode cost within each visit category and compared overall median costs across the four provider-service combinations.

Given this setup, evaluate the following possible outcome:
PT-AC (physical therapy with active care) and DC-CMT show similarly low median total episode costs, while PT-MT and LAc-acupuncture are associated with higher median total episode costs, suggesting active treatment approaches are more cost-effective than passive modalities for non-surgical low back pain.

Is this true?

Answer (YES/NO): NO